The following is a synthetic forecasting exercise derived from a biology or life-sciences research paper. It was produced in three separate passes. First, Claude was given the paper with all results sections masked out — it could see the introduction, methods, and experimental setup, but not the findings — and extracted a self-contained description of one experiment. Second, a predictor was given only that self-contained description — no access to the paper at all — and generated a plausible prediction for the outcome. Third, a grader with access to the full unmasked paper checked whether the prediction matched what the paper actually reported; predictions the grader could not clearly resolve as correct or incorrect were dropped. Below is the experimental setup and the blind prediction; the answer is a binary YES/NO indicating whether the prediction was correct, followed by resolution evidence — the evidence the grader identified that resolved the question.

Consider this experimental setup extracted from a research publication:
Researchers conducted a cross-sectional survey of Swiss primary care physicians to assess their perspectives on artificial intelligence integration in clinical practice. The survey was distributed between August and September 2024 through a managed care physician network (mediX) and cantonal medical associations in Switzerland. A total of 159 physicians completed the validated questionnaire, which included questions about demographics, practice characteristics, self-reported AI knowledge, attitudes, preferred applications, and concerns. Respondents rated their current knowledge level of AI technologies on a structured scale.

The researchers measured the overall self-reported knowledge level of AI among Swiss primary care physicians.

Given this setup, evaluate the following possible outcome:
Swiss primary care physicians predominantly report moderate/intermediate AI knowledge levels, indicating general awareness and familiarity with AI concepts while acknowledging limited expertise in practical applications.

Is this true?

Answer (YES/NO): NO